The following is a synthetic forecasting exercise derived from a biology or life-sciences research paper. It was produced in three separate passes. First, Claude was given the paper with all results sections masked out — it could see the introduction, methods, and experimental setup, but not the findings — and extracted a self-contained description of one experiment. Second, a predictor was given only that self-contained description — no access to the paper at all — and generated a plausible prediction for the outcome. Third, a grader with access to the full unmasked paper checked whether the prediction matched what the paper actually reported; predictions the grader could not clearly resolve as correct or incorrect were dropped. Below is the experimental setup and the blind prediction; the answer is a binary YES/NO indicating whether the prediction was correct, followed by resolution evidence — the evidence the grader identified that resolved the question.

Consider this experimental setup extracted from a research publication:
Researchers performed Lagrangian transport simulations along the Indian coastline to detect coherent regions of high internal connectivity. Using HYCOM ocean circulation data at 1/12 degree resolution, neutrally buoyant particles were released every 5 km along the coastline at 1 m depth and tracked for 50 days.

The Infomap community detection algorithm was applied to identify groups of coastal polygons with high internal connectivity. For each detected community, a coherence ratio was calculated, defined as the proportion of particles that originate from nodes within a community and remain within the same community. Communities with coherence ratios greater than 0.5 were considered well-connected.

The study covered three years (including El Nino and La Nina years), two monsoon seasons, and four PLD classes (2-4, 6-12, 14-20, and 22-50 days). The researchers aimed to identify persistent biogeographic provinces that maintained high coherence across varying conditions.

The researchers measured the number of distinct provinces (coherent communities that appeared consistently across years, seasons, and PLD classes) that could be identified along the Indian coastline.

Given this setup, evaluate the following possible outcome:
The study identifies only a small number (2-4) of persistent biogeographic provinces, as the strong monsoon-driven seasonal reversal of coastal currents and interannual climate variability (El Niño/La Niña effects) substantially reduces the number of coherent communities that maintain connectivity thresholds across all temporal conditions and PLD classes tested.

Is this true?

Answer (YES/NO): NO